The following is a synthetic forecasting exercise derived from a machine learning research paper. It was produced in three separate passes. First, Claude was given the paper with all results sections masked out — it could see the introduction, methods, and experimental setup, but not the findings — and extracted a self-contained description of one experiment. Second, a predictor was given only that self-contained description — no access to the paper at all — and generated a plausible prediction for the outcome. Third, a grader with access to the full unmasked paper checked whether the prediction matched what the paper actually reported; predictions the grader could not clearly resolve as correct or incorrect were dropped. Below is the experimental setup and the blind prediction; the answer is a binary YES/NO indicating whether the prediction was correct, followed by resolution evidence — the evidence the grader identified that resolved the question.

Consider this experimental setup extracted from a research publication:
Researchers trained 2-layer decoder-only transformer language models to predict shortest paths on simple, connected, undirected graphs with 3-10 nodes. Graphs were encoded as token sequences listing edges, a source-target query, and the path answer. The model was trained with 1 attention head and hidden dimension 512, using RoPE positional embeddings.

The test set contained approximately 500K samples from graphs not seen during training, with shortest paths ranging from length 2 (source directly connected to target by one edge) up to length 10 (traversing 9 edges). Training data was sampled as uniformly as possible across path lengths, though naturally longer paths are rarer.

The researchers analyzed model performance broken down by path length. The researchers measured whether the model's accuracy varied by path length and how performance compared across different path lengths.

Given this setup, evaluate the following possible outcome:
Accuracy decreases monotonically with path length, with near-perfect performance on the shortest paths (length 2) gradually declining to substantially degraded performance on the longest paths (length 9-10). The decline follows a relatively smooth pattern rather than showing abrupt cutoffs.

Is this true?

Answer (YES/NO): NO